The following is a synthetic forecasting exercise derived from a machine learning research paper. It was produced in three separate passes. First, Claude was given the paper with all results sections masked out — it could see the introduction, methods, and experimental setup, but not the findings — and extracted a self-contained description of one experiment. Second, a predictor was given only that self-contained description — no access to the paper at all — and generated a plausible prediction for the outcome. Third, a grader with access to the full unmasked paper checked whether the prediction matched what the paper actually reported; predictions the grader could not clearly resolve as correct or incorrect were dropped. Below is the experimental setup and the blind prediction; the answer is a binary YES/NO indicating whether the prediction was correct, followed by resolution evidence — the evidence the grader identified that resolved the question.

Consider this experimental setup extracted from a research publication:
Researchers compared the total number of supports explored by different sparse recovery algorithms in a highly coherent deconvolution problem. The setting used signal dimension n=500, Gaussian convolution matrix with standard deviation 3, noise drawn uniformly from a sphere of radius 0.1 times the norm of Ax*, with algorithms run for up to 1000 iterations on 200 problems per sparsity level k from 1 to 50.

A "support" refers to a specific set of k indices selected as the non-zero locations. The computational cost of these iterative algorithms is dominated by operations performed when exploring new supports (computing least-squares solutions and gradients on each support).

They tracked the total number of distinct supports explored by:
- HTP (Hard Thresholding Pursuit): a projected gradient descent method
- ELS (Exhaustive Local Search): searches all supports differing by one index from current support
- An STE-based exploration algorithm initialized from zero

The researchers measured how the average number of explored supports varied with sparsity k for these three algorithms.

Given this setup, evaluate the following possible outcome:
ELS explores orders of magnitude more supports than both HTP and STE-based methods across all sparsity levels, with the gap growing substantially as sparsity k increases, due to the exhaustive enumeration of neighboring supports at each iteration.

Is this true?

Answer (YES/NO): NO